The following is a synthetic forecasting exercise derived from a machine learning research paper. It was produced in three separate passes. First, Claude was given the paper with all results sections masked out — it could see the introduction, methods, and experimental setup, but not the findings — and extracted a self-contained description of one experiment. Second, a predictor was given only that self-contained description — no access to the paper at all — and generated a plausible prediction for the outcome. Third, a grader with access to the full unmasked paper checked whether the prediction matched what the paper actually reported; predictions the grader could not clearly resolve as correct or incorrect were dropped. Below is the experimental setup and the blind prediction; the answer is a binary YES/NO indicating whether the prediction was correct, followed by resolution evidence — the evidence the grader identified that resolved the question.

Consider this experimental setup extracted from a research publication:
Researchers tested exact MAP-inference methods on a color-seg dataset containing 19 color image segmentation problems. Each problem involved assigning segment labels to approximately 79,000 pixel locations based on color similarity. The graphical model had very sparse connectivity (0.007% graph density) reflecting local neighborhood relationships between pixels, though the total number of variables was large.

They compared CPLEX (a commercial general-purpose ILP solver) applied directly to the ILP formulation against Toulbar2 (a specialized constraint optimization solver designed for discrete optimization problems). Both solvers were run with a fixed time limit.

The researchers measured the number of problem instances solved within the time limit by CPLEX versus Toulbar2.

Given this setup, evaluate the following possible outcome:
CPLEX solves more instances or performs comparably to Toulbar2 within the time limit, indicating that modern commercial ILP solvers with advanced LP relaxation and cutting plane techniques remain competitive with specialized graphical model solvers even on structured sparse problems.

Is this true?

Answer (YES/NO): NO